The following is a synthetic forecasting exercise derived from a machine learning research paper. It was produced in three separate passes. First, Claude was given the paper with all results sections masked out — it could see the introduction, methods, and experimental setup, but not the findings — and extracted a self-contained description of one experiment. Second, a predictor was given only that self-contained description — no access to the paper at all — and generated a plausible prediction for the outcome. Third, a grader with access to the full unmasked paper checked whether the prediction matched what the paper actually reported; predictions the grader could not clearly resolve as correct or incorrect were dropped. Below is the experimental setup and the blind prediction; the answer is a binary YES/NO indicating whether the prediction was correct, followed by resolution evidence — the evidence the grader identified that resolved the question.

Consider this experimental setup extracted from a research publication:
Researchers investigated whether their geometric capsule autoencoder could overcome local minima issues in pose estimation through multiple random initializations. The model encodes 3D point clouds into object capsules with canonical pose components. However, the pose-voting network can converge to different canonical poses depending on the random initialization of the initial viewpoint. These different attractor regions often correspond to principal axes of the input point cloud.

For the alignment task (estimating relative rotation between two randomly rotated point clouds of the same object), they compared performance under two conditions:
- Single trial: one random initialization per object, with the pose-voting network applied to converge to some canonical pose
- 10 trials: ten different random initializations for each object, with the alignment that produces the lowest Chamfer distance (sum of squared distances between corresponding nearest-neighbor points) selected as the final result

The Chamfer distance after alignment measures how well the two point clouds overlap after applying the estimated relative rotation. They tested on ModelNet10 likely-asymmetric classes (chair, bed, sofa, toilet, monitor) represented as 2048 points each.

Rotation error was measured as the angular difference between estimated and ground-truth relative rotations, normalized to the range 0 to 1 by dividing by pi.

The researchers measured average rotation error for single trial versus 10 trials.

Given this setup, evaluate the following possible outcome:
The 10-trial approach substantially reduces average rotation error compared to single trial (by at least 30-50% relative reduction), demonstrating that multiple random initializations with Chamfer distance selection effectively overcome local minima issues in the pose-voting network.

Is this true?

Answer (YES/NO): YES